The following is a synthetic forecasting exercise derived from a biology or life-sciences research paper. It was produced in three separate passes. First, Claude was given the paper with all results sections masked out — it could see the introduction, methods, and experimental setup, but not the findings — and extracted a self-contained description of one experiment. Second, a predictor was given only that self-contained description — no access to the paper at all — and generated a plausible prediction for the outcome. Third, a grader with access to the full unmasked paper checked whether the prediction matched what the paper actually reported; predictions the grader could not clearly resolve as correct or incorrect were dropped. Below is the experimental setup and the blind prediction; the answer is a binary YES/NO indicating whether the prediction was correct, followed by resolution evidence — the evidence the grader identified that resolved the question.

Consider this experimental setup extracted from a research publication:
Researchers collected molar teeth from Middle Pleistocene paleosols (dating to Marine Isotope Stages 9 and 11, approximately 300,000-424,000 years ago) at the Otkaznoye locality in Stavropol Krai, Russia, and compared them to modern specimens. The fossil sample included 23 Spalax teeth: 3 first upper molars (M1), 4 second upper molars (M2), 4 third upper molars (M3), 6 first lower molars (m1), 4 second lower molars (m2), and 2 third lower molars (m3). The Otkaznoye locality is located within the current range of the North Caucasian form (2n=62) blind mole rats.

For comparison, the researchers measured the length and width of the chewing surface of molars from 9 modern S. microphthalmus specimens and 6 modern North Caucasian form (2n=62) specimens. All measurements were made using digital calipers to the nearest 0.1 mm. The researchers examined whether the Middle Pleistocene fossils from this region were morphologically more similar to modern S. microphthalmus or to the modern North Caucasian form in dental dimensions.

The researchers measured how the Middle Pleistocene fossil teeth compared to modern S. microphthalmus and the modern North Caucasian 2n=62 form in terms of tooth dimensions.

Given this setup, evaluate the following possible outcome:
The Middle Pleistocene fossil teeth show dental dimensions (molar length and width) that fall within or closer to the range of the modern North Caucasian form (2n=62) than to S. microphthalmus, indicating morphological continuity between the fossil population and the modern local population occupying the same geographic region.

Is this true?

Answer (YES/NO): YES